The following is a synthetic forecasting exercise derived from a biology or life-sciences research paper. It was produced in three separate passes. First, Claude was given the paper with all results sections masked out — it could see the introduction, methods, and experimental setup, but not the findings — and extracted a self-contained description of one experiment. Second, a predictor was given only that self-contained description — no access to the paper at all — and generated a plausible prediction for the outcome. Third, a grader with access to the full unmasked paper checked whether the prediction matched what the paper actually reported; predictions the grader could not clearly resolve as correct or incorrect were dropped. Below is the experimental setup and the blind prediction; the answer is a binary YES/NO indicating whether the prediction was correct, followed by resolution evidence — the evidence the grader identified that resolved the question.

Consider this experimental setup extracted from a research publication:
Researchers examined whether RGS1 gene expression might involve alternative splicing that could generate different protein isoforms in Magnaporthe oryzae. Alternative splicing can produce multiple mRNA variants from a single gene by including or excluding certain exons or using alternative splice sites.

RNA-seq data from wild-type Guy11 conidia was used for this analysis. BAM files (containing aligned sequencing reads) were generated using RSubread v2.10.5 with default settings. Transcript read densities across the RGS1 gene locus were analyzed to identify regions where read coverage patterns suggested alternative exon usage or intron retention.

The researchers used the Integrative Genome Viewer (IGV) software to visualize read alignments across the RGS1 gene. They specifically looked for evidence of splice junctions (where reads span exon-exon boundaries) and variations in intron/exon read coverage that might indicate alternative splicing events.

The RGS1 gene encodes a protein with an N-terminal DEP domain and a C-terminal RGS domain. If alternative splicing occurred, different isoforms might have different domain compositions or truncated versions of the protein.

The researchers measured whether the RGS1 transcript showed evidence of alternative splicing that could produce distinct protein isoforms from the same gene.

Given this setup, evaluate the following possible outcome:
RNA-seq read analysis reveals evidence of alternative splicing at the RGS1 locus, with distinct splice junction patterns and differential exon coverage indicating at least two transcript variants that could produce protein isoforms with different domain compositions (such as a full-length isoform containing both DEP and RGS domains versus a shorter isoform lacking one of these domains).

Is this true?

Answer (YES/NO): NO